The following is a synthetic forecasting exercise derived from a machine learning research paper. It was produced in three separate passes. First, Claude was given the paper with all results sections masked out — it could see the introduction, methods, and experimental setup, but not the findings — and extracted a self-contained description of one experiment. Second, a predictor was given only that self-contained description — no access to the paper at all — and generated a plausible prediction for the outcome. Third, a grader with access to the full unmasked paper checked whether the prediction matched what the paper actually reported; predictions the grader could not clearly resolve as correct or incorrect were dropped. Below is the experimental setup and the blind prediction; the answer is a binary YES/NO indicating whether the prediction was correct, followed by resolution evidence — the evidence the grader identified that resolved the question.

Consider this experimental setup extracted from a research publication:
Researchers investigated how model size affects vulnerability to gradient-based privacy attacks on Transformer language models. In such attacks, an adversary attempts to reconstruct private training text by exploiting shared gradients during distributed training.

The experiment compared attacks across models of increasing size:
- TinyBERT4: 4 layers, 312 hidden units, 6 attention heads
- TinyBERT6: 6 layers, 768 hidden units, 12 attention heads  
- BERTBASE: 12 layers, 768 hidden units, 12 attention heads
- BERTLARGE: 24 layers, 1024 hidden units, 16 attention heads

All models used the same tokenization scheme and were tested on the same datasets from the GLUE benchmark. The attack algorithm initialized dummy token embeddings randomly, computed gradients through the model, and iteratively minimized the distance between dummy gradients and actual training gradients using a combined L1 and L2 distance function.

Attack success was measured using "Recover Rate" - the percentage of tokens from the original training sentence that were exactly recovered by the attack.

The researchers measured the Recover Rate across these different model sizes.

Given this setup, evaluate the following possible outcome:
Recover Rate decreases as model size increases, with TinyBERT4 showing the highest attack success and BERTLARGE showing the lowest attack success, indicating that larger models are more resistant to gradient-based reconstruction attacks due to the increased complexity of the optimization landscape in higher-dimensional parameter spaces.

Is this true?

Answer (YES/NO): NO